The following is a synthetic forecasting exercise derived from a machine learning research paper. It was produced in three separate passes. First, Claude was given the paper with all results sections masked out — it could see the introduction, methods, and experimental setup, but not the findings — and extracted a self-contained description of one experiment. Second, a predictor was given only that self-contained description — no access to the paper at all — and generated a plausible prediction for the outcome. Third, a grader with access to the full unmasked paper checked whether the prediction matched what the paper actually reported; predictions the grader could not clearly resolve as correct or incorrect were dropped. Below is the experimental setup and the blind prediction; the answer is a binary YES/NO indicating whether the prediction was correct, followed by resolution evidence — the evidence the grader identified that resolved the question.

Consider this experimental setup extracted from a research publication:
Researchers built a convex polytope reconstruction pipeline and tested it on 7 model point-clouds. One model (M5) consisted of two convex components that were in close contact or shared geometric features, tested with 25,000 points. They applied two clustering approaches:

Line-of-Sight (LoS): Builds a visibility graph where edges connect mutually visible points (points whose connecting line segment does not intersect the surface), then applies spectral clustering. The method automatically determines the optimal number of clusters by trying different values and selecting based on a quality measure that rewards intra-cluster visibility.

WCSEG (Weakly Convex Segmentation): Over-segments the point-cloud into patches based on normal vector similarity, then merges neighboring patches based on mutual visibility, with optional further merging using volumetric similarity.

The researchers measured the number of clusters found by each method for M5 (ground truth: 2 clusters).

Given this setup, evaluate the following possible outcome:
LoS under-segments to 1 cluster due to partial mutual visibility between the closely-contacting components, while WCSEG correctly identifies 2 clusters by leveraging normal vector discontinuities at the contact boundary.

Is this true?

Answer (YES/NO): YES